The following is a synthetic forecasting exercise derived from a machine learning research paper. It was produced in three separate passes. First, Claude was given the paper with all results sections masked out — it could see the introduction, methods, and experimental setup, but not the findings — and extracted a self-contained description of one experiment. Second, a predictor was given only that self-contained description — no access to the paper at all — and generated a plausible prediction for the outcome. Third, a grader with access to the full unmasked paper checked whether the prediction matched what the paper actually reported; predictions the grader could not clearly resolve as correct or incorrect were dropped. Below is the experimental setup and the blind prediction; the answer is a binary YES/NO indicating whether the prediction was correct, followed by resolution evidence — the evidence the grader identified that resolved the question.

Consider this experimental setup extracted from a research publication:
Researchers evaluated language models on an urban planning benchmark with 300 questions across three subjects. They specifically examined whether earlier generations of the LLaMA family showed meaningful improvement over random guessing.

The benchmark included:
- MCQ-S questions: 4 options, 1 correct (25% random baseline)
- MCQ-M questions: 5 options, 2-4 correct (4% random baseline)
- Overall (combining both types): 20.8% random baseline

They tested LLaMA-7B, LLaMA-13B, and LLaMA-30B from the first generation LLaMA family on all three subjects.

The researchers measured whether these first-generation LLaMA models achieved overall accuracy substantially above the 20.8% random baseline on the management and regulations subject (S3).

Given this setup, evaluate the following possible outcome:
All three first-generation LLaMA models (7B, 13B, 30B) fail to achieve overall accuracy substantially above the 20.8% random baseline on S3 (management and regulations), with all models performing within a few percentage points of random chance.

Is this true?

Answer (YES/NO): NO